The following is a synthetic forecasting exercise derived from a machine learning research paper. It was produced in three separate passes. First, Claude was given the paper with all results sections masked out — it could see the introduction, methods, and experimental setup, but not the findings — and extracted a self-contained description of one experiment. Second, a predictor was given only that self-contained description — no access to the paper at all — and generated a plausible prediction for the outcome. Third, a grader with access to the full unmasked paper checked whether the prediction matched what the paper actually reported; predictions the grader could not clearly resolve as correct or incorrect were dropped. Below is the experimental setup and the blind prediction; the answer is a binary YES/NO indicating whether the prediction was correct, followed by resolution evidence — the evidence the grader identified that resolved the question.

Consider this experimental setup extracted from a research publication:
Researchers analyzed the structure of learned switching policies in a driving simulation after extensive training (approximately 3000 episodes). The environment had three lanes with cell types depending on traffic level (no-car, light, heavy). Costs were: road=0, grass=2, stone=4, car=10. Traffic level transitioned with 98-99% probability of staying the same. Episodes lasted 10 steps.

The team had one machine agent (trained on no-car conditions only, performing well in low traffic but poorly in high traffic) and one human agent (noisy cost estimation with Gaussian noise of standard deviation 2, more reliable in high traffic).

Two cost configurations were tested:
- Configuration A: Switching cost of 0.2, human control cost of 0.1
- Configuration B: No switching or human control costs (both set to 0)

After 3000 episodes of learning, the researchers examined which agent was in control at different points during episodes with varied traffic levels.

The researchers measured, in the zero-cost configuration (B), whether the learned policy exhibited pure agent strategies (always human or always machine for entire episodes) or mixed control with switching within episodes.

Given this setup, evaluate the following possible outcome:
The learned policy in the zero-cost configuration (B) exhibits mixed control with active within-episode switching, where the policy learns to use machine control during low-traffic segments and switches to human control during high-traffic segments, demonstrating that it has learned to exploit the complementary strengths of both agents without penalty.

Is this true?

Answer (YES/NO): YES